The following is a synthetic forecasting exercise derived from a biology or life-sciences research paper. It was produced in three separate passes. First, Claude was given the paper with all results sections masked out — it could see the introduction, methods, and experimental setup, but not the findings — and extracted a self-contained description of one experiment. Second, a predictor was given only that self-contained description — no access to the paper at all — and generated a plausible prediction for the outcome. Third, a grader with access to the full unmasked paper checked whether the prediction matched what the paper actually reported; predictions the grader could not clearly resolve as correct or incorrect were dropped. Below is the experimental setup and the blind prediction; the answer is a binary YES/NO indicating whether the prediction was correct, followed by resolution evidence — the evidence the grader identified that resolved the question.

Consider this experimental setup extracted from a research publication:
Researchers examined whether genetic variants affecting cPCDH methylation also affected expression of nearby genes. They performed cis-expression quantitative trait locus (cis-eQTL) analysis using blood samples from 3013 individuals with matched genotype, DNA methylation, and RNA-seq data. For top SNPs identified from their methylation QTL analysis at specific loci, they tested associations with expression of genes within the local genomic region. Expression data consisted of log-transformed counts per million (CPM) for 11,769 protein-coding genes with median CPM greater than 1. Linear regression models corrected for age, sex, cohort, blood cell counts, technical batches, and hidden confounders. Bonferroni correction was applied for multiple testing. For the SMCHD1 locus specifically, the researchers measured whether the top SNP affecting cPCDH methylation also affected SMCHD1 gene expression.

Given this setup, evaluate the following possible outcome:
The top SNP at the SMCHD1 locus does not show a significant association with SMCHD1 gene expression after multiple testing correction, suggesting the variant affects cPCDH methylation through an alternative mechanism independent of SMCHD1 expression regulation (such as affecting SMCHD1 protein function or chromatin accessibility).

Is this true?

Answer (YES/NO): NO